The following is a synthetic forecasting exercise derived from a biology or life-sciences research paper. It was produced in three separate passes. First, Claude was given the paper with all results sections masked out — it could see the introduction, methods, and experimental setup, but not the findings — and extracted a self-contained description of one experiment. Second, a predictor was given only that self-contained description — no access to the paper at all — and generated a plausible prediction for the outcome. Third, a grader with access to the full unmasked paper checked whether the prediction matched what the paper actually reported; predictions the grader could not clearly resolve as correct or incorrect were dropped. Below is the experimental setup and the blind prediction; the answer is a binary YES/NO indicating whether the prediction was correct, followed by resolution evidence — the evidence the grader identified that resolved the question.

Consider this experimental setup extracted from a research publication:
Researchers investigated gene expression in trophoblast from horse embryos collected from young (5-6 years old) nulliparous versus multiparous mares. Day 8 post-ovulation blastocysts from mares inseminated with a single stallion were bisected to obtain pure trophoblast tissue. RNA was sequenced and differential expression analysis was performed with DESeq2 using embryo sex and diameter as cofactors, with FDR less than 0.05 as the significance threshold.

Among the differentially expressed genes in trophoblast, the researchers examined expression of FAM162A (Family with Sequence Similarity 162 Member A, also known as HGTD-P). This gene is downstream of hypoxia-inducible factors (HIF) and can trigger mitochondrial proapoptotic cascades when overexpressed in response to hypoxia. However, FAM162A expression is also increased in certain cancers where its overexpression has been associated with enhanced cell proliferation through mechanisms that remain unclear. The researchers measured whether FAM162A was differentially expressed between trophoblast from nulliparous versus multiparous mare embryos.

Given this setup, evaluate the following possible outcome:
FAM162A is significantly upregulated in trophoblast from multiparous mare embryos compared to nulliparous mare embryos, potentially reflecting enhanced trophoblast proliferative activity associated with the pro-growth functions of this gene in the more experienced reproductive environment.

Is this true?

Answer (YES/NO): NO